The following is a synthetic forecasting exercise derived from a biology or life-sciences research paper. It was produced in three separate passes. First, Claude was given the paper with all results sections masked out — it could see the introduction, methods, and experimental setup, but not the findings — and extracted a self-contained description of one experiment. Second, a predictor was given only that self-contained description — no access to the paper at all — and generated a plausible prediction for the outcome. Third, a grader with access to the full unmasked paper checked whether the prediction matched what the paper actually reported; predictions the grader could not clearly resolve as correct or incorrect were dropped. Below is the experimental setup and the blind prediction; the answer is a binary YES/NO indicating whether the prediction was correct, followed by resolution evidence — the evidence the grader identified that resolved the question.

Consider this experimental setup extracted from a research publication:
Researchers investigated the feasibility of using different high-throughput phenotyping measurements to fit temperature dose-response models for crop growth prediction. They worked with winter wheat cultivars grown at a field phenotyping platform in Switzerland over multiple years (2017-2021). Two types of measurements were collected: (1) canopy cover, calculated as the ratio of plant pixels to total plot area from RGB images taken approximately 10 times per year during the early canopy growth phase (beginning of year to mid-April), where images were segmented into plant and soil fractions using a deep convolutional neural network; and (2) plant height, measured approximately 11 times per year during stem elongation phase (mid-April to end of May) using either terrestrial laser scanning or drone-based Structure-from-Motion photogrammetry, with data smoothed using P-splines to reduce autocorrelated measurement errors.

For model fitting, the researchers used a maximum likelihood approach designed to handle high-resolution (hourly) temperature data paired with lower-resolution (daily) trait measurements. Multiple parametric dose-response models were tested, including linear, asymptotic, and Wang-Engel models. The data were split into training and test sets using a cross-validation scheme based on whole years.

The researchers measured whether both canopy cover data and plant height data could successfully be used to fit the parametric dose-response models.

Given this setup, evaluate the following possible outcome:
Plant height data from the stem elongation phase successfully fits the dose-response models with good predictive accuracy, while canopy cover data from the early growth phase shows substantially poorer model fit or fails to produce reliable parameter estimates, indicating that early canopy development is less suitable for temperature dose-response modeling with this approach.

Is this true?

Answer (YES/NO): YES